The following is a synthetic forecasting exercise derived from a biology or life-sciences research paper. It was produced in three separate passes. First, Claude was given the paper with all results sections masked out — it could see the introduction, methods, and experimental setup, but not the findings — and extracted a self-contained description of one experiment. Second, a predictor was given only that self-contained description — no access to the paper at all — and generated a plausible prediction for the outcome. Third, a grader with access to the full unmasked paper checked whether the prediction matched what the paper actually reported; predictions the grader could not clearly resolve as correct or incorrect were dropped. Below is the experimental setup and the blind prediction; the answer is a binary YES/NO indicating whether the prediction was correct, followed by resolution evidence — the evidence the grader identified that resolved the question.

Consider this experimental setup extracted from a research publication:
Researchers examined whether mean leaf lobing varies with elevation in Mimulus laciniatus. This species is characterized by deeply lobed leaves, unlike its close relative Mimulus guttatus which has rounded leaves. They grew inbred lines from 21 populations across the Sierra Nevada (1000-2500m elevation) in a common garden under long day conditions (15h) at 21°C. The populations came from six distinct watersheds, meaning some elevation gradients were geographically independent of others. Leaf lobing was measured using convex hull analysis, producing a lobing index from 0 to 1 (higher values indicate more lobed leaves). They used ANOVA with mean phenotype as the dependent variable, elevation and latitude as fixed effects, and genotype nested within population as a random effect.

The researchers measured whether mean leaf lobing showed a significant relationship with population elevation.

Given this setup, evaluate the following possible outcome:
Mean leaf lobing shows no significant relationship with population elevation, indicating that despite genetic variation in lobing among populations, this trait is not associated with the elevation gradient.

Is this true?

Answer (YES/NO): NO